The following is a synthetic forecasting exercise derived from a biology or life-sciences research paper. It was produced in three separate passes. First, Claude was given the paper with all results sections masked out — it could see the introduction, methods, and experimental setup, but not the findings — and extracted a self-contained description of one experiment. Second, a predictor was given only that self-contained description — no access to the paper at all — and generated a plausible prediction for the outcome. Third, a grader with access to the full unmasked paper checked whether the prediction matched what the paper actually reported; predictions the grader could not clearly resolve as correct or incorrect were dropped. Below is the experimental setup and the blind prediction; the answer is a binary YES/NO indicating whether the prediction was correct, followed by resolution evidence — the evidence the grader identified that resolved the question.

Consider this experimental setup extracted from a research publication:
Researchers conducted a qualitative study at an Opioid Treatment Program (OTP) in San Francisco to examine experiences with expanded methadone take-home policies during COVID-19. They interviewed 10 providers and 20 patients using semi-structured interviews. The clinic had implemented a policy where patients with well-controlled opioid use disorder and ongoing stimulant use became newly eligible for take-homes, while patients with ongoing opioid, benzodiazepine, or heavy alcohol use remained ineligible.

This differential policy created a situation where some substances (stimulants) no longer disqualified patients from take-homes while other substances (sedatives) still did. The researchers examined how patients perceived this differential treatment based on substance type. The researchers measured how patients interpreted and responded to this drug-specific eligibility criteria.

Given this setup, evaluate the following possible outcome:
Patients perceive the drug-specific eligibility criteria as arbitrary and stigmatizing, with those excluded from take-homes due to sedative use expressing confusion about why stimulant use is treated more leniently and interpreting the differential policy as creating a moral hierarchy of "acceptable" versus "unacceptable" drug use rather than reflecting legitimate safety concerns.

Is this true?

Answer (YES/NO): NO